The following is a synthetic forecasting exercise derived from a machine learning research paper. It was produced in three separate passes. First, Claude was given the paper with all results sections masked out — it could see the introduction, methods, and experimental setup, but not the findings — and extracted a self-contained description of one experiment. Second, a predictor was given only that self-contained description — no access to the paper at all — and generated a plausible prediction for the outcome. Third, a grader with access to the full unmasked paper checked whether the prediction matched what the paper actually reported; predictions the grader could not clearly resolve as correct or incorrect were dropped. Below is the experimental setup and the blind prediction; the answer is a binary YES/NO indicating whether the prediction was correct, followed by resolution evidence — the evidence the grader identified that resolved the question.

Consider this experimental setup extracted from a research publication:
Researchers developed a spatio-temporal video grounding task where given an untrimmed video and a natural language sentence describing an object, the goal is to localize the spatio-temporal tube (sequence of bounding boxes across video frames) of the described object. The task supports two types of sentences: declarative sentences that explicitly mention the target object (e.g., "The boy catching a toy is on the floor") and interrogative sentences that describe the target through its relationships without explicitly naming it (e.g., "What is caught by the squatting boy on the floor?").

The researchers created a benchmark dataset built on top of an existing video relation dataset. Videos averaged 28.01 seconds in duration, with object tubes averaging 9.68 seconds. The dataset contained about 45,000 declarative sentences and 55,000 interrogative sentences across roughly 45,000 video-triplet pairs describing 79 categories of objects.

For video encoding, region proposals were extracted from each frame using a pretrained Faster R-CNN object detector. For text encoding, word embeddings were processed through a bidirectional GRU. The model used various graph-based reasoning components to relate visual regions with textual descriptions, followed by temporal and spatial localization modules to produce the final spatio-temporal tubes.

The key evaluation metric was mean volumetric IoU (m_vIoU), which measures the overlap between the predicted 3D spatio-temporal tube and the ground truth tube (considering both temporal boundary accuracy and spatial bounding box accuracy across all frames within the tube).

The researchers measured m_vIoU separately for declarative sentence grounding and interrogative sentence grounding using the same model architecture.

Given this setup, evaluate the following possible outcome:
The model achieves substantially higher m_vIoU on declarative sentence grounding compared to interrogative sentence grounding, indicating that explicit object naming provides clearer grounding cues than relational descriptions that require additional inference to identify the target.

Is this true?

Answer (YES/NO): YES